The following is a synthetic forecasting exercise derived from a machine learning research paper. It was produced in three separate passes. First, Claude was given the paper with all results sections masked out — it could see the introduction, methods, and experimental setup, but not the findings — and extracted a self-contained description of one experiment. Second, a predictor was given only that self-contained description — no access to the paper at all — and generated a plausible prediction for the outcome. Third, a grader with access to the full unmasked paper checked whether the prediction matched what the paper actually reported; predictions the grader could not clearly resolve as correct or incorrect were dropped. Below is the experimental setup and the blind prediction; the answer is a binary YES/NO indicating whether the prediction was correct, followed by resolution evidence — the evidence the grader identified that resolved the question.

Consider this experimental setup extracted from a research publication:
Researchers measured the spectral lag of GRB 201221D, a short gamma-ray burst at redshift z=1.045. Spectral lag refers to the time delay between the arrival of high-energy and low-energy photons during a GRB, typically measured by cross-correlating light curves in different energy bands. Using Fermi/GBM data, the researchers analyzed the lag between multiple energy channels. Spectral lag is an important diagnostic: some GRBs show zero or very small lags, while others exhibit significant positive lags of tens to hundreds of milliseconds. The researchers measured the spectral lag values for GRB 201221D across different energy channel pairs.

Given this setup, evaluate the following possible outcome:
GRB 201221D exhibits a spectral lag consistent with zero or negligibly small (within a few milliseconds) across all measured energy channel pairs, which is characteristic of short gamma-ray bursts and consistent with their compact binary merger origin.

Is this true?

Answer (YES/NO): NO